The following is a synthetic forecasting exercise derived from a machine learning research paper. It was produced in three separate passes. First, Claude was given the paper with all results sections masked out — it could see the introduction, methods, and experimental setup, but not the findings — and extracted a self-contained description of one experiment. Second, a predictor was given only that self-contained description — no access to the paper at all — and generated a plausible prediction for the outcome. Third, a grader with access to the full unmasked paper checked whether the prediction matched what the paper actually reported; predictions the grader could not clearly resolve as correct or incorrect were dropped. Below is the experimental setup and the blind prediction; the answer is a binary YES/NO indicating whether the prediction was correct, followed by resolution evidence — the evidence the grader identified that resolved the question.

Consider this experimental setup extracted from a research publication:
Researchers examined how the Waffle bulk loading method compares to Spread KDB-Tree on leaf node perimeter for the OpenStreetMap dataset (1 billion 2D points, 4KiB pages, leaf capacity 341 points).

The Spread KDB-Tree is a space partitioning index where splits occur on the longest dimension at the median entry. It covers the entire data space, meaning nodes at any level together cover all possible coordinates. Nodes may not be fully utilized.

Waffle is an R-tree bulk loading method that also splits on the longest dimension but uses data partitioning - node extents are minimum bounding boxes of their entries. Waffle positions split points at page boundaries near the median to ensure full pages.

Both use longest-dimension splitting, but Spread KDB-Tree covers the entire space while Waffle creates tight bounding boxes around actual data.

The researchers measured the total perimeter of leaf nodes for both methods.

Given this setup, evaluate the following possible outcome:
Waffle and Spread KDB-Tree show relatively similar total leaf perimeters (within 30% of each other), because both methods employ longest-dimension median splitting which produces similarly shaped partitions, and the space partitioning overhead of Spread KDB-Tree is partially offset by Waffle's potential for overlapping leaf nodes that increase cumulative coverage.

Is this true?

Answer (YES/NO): NO